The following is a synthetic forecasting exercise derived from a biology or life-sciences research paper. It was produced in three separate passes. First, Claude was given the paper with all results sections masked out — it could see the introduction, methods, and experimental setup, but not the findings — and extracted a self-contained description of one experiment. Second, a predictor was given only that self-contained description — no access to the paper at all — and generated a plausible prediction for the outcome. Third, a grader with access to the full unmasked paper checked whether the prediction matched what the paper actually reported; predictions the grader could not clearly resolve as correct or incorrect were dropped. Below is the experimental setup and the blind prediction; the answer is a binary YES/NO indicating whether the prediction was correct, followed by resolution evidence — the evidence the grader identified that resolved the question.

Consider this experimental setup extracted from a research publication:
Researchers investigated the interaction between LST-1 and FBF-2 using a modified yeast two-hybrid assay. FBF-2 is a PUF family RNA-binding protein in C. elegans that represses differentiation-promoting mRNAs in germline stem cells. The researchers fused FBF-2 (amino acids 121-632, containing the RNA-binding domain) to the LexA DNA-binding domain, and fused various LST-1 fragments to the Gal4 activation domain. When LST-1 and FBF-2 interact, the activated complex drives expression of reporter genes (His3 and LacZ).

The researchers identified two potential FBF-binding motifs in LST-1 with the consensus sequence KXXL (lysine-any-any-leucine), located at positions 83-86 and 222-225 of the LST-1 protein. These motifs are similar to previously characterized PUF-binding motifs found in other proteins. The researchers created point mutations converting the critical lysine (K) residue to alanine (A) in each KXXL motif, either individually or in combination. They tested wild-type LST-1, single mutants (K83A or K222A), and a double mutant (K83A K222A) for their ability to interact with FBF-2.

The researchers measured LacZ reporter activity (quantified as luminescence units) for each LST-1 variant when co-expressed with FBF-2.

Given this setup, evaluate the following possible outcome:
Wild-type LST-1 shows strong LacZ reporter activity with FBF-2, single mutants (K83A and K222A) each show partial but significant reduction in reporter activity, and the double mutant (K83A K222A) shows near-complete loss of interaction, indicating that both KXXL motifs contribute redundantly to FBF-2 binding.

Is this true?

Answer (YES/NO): NO